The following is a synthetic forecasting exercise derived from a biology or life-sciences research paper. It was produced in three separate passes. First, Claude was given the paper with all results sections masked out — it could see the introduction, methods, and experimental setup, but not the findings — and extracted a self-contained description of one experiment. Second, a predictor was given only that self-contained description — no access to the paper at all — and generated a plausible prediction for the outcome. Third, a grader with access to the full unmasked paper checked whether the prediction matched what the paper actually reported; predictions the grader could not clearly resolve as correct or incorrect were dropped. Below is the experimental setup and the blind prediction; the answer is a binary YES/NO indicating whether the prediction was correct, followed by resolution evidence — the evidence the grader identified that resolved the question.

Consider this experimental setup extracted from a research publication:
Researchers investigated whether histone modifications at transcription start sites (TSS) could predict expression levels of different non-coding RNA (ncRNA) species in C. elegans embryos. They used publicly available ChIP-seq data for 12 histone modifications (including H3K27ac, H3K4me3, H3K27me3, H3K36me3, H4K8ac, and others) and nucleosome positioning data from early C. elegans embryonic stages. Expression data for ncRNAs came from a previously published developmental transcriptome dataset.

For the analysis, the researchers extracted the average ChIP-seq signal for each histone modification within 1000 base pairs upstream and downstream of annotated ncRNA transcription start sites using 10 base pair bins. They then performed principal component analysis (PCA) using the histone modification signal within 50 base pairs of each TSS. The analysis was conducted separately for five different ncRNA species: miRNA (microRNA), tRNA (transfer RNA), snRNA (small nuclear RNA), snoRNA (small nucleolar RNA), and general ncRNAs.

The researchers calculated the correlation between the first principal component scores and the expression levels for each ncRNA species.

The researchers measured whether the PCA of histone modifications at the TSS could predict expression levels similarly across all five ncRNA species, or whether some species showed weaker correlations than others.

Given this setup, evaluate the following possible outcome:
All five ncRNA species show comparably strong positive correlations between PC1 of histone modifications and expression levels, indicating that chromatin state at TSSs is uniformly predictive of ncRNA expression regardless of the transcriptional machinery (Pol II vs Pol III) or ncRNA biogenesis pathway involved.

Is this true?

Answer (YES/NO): NO